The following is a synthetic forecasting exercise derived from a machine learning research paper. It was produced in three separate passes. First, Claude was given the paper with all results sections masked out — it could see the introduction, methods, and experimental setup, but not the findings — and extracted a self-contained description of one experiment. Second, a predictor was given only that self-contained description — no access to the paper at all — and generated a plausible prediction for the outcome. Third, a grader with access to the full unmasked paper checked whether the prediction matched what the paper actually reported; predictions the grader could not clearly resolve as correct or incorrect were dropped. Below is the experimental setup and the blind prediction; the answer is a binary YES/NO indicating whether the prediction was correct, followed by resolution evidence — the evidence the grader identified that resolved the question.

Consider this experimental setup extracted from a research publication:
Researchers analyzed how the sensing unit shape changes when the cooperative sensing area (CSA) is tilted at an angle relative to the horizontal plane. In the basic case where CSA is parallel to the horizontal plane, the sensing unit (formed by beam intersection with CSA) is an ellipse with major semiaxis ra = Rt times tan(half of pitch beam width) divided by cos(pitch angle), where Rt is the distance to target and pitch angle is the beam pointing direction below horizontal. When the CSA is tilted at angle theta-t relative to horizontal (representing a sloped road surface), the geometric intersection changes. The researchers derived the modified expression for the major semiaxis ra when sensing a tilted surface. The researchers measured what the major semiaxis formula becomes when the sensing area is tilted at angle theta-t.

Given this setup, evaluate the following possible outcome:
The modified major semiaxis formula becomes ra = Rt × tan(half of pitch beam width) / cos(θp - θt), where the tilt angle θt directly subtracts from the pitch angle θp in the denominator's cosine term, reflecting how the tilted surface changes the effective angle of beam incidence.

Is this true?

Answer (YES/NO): YES